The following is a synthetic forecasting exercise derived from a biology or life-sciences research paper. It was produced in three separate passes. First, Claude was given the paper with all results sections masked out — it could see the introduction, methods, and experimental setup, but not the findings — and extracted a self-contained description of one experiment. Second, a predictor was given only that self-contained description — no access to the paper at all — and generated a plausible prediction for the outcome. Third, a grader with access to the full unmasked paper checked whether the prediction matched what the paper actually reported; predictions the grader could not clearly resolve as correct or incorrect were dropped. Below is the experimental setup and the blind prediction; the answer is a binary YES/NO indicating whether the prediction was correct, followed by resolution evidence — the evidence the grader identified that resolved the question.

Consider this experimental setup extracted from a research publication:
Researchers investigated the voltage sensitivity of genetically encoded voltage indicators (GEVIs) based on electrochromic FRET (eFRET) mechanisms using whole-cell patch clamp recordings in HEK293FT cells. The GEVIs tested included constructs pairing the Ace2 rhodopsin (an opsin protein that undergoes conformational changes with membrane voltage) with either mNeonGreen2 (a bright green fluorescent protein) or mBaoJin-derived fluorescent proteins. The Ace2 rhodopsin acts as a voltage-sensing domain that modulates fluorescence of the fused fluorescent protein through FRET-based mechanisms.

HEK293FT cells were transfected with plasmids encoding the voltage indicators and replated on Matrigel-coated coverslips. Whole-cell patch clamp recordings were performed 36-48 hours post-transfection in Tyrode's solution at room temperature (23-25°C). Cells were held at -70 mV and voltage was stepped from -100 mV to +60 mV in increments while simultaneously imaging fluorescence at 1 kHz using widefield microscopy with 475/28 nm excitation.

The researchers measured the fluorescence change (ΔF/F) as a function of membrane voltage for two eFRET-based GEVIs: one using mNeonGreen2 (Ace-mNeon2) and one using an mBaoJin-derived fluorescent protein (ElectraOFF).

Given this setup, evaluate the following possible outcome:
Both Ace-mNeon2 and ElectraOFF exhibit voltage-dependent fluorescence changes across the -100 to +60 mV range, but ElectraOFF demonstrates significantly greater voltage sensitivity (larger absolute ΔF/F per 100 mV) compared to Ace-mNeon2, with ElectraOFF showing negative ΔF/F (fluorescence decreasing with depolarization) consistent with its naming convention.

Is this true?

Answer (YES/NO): NO